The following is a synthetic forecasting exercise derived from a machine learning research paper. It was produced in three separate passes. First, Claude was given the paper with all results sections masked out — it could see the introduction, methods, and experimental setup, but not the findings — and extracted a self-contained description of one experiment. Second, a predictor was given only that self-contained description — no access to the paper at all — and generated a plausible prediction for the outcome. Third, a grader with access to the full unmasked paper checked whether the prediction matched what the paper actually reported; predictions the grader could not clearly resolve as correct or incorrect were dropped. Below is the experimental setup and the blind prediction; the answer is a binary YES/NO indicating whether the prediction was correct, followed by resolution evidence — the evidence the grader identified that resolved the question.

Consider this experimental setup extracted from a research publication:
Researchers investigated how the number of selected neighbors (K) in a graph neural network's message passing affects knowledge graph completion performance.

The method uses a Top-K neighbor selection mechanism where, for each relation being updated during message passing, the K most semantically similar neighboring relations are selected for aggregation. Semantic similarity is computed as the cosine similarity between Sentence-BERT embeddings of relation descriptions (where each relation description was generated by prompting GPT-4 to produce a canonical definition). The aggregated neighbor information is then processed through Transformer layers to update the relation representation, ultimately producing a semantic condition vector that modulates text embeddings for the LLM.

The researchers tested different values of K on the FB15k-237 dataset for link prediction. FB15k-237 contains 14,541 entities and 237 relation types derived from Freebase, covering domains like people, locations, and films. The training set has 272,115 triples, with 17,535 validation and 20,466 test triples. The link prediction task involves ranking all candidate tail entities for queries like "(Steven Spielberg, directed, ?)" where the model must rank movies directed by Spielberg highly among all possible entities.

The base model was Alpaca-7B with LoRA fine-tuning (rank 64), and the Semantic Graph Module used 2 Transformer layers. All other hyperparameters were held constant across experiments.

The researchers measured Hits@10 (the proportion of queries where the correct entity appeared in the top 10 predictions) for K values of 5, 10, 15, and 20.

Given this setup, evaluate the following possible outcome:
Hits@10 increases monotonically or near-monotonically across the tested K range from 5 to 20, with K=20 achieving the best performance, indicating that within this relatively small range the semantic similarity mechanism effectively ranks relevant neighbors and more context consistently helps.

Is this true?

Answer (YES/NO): NO